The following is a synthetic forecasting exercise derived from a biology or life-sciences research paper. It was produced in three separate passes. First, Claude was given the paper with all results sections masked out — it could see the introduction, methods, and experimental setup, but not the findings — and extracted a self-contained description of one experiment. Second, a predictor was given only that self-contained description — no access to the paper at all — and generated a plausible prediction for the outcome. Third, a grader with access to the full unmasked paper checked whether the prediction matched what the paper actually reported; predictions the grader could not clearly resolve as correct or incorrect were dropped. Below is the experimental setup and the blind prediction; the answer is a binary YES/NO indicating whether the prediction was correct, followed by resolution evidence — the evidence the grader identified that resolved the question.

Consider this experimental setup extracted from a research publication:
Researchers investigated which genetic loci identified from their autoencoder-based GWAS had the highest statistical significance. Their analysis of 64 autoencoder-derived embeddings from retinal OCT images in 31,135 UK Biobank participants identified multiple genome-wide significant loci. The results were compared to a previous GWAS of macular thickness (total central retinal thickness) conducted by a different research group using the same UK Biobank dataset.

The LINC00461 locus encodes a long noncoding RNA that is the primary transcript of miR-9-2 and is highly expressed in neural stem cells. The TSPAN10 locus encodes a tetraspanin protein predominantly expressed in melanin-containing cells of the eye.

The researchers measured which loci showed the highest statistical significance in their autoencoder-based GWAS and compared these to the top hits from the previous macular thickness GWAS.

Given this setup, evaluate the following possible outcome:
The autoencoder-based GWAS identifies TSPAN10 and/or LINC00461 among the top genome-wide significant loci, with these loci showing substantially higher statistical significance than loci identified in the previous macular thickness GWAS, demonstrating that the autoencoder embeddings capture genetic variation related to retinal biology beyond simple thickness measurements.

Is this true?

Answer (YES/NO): NO